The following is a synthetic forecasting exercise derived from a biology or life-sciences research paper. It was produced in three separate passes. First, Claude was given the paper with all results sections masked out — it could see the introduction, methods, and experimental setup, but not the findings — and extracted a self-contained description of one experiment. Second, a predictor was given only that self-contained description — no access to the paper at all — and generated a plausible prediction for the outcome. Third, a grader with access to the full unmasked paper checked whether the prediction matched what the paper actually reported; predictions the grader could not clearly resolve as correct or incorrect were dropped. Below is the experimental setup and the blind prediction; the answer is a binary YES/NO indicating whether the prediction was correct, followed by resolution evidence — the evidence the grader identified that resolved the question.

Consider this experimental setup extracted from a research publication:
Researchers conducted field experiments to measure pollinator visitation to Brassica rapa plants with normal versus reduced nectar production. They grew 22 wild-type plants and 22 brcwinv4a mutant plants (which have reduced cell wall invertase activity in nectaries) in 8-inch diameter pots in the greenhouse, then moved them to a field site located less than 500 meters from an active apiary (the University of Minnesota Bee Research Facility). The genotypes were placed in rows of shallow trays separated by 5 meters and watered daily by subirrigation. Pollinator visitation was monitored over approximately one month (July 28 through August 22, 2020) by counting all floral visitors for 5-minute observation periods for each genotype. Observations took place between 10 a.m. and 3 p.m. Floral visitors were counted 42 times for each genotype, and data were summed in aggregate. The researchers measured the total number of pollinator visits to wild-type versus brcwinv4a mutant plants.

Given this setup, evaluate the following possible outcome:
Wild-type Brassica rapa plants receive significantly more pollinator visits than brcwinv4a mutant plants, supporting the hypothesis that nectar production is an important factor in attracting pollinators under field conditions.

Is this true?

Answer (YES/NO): YES